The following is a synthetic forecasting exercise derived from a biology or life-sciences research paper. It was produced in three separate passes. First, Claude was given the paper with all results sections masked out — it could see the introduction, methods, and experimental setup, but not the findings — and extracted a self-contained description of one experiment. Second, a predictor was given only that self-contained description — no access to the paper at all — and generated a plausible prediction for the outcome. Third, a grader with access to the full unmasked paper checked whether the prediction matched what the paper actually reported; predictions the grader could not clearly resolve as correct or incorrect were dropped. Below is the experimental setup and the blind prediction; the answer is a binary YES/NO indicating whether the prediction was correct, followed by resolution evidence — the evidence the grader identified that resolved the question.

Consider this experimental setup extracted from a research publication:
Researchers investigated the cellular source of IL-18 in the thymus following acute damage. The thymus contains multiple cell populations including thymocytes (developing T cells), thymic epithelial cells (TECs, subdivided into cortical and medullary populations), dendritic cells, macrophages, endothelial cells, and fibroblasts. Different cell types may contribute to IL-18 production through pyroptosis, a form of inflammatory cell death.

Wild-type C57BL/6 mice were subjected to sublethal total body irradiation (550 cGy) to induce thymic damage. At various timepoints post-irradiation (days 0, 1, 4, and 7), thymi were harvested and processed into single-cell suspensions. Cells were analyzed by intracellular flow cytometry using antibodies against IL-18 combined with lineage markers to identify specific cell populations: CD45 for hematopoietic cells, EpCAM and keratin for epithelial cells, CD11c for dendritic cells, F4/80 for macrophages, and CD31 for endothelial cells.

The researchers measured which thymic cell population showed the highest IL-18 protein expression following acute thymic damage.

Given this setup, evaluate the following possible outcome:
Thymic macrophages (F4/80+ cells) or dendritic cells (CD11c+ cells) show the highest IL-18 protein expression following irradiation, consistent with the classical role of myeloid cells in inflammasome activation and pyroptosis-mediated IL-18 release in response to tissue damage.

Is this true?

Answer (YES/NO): NO